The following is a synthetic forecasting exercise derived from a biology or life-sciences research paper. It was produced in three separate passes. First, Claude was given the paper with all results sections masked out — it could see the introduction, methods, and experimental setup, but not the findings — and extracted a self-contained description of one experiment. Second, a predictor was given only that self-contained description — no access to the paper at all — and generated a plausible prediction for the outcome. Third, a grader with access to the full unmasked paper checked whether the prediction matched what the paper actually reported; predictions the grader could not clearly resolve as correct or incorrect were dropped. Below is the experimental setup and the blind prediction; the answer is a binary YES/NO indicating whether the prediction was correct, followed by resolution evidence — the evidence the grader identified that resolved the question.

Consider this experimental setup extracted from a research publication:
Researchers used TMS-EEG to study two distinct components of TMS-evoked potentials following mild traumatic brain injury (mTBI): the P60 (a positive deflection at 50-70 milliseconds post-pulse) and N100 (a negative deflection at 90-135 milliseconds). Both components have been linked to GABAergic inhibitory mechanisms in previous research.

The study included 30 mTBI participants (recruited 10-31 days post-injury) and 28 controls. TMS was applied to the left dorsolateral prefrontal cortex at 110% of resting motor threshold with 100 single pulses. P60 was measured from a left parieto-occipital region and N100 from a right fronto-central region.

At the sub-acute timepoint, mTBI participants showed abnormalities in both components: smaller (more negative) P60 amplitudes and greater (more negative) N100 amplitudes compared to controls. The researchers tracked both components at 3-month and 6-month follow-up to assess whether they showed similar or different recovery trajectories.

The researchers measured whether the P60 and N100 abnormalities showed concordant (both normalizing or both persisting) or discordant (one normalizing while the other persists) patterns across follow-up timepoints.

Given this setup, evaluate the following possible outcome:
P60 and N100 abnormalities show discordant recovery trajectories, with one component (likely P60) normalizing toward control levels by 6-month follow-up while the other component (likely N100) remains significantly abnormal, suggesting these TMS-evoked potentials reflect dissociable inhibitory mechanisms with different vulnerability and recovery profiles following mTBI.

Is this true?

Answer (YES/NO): NO